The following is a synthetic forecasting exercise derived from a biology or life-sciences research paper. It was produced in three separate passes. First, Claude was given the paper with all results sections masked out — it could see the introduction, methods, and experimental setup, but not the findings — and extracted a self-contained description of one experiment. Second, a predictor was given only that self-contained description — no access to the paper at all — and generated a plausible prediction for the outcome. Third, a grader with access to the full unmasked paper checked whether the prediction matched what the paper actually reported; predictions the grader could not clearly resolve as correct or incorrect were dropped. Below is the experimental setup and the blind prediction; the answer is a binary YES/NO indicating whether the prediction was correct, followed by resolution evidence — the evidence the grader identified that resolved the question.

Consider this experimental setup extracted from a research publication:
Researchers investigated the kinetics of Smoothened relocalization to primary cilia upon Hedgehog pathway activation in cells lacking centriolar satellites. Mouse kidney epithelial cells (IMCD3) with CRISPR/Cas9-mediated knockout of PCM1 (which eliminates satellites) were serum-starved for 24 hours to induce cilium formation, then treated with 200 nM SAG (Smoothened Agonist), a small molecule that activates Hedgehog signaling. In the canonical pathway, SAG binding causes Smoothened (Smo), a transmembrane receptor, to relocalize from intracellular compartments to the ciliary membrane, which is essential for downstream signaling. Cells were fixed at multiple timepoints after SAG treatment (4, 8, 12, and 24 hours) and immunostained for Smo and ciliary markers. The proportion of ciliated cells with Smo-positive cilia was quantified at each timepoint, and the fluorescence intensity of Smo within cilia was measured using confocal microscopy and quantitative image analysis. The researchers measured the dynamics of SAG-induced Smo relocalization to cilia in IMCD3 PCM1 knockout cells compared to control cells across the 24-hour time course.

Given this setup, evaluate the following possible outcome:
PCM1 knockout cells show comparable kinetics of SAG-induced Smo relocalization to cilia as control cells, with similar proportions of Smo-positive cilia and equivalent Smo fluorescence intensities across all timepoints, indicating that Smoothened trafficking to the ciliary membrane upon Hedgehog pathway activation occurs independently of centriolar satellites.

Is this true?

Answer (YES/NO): NO